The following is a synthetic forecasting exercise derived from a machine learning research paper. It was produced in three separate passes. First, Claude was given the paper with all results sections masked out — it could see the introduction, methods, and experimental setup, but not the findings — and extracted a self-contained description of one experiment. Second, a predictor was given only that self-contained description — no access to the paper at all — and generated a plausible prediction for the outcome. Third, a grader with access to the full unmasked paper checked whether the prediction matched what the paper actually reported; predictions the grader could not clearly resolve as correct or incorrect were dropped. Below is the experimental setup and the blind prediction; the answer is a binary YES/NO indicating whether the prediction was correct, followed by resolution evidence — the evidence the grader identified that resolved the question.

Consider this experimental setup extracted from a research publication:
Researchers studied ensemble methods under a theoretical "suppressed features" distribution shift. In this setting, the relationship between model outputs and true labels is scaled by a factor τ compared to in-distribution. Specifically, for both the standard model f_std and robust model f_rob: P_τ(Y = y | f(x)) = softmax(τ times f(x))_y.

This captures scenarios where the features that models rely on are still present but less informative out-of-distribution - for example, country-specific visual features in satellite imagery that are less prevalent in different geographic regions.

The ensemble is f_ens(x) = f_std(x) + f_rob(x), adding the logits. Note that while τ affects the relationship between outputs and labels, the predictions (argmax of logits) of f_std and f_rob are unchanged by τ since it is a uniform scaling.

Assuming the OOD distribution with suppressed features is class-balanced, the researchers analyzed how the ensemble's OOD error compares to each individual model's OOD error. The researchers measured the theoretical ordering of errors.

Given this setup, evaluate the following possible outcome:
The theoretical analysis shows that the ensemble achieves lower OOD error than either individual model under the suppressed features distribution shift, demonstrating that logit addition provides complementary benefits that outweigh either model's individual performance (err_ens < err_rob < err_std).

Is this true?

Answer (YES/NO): NO